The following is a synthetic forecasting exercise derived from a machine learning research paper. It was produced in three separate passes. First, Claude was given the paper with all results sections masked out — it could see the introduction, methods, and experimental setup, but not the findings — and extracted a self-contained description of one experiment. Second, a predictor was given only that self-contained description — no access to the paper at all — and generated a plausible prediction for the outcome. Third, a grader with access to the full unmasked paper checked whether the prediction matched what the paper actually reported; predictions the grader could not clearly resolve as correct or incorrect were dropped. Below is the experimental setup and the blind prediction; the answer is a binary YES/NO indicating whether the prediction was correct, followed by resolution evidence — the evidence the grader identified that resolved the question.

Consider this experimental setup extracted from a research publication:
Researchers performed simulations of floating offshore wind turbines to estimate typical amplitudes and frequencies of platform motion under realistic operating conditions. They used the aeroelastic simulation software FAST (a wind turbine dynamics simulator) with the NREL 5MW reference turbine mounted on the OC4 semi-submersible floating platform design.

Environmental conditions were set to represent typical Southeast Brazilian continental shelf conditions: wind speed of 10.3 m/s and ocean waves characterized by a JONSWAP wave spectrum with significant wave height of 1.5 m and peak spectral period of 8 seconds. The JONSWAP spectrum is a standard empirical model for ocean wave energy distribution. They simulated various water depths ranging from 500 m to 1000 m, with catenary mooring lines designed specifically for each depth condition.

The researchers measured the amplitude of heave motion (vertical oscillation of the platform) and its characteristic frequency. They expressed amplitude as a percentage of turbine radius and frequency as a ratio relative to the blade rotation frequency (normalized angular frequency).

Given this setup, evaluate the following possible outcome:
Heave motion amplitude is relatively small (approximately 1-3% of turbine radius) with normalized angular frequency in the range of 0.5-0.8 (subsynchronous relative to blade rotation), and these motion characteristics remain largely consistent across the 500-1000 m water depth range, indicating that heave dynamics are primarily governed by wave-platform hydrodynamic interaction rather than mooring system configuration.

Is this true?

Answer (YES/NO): YES